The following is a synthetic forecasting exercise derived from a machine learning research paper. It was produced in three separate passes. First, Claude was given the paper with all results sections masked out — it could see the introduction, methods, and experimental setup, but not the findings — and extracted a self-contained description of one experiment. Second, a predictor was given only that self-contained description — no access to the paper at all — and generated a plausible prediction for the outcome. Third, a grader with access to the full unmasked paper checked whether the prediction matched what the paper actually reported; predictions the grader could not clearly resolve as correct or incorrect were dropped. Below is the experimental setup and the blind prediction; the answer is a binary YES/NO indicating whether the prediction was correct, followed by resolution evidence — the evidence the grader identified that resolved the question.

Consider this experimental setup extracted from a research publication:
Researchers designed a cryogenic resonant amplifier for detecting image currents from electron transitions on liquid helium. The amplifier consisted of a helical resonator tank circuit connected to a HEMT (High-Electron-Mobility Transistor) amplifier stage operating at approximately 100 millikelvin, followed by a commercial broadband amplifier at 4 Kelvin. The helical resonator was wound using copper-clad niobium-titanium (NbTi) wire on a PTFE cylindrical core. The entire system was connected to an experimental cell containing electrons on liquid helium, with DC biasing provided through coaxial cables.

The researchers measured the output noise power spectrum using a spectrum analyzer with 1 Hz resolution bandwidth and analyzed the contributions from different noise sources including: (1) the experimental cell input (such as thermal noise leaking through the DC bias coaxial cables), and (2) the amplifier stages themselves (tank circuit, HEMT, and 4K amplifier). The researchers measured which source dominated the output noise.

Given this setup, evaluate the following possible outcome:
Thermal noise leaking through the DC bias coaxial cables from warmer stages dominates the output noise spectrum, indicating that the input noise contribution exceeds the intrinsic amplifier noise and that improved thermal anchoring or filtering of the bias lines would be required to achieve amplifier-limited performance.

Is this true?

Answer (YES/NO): YES